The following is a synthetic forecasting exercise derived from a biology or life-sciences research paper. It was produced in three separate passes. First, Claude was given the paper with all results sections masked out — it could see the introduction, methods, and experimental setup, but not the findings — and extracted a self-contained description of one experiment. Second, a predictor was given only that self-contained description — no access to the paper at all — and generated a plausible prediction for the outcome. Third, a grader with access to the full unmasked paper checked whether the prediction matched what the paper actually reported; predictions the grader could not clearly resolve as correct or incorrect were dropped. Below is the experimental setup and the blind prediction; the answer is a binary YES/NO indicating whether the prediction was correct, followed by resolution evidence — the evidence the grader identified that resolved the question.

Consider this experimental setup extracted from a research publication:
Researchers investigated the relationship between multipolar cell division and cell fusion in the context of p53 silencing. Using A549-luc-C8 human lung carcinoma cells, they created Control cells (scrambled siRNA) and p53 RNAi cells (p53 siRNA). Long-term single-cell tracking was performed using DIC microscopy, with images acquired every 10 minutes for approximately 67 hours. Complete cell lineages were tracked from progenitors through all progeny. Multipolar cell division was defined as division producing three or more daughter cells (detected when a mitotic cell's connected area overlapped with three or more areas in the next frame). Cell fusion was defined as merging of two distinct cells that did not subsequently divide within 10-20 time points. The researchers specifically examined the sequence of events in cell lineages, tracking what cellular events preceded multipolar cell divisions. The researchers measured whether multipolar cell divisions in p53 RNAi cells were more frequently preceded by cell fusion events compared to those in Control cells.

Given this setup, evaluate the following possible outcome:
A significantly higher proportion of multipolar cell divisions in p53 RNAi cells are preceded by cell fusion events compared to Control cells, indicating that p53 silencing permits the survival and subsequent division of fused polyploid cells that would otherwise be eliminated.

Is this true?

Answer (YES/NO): YES